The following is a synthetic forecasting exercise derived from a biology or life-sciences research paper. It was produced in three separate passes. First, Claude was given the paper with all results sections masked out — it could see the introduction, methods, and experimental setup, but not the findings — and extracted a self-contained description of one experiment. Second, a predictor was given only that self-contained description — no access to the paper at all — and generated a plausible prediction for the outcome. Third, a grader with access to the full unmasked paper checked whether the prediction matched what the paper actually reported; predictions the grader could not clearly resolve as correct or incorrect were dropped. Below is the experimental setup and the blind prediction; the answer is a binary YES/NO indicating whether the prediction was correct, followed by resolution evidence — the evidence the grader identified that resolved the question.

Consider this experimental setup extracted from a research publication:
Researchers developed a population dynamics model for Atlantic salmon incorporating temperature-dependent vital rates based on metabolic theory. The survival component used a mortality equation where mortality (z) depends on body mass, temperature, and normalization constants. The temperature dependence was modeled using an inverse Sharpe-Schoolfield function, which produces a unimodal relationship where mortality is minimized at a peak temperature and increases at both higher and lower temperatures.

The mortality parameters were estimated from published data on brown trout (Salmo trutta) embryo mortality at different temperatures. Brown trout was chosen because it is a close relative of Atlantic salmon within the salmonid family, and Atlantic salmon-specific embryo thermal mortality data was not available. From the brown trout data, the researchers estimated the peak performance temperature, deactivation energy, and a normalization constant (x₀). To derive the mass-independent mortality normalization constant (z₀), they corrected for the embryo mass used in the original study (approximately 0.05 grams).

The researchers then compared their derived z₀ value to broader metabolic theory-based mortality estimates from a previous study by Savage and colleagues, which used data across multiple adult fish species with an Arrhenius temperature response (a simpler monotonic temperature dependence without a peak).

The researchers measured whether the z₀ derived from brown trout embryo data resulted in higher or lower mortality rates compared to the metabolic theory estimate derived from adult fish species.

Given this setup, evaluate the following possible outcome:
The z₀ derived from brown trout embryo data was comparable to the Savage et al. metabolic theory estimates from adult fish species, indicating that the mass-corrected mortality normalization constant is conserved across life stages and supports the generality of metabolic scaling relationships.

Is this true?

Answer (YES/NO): NO